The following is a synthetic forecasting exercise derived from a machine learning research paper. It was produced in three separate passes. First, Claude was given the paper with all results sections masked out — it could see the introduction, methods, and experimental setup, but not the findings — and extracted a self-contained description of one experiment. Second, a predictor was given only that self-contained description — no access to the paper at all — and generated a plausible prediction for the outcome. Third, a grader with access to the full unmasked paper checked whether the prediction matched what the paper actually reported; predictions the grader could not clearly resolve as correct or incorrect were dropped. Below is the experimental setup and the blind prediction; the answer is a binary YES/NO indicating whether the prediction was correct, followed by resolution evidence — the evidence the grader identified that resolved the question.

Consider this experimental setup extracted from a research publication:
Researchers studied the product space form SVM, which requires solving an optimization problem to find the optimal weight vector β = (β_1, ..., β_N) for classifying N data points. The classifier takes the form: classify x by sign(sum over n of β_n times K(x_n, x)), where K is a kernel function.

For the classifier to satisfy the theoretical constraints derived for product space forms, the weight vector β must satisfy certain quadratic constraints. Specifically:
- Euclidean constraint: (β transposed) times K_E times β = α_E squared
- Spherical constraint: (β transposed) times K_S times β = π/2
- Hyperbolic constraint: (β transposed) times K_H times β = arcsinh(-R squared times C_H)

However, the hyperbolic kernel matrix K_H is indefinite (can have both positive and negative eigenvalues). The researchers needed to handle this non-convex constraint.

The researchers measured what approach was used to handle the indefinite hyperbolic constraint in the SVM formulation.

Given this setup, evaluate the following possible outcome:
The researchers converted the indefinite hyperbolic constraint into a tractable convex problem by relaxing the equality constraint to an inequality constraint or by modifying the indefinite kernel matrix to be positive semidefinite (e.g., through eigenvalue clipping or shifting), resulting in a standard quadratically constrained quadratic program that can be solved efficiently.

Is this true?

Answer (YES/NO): NO